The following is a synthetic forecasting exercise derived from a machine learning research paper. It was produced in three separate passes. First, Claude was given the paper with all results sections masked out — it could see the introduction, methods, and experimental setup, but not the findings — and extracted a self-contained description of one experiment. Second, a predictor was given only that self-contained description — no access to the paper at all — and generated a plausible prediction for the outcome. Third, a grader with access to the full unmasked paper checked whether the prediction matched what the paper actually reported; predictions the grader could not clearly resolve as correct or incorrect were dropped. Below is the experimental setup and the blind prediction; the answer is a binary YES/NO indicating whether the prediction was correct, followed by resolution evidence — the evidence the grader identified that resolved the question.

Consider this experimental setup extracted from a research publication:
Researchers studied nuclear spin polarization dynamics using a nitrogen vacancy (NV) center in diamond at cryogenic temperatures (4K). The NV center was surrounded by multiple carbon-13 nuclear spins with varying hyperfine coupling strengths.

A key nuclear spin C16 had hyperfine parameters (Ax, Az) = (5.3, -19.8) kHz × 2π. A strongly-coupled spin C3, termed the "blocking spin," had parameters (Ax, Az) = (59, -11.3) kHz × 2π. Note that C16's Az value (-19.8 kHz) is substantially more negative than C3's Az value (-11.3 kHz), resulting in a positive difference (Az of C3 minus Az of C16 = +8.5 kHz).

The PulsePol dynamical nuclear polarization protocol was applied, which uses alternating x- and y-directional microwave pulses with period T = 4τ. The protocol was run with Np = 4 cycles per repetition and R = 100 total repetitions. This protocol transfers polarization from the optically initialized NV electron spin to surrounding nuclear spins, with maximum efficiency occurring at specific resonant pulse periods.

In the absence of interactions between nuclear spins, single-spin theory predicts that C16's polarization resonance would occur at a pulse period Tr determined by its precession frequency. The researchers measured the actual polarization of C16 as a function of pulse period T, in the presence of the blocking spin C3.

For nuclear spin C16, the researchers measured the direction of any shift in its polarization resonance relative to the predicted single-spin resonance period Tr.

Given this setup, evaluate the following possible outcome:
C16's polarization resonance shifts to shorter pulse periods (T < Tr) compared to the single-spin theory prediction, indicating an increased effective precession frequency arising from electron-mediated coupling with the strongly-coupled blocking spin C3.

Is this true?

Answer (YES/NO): NO